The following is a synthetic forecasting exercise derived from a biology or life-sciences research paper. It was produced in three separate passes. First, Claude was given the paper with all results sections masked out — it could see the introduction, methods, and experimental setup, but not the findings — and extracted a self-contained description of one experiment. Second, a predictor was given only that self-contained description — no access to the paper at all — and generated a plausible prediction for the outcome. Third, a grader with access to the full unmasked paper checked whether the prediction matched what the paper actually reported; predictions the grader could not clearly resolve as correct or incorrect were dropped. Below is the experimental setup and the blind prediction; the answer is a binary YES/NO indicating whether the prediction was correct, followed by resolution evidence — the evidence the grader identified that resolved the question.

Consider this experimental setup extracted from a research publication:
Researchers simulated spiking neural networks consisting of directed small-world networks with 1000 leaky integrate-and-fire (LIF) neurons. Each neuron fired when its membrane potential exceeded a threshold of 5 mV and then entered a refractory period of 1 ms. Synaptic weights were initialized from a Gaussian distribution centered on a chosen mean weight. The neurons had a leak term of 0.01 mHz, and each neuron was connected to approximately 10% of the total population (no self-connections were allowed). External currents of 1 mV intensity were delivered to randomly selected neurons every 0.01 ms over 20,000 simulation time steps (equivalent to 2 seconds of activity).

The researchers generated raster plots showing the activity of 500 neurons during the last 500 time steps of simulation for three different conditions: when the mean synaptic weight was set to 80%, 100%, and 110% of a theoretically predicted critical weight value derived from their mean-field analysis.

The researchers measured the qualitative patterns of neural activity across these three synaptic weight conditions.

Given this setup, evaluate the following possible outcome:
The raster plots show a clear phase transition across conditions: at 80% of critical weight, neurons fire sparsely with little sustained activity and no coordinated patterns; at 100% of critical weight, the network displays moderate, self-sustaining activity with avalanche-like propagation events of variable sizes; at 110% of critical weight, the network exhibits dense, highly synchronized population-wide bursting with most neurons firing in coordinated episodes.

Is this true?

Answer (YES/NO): NO